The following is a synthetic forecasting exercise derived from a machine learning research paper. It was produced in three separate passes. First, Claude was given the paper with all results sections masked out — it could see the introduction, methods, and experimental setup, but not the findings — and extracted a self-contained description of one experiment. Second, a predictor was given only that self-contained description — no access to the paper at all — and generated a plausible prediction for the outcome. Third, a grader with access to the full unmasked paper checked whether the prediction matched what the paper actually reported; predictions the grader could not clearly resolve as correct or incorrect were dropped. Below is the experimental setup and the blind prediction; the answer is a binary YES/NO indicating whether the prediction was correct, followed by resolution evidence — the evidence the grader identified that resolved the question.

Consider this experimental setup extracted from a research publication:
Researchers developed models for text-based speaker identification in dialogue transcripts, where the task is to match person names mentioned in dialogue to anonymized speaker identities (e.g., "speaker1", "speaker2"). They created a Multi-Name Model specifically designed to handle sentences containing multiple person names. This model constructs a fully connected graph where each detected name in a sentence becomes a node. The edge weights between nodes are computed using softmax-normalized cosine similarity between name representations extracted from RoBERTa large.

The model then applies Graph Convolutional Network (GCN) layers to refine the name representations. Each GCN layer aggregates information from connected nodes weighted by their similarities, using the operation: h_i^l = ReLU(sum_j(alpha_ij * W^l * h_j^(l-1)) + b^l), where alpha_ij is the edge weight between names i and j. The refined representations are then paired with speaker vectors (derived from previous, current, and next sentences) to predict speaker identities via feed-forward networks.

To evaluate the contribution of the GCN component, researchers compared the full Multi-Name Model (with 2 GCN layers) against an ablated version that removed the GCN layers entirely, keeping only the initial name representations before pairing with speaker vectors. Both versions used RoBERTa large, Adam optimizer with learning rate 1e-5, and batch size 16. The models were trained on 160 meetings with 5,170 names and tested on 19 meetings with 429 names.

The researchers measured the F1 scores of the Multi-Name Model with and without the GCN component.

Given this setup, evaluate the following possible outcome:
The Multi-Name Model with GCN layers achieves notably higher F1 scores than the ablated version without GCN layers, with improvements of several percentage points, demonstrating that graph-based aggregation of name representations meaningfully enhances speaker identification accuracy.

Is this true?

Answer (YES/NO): NO